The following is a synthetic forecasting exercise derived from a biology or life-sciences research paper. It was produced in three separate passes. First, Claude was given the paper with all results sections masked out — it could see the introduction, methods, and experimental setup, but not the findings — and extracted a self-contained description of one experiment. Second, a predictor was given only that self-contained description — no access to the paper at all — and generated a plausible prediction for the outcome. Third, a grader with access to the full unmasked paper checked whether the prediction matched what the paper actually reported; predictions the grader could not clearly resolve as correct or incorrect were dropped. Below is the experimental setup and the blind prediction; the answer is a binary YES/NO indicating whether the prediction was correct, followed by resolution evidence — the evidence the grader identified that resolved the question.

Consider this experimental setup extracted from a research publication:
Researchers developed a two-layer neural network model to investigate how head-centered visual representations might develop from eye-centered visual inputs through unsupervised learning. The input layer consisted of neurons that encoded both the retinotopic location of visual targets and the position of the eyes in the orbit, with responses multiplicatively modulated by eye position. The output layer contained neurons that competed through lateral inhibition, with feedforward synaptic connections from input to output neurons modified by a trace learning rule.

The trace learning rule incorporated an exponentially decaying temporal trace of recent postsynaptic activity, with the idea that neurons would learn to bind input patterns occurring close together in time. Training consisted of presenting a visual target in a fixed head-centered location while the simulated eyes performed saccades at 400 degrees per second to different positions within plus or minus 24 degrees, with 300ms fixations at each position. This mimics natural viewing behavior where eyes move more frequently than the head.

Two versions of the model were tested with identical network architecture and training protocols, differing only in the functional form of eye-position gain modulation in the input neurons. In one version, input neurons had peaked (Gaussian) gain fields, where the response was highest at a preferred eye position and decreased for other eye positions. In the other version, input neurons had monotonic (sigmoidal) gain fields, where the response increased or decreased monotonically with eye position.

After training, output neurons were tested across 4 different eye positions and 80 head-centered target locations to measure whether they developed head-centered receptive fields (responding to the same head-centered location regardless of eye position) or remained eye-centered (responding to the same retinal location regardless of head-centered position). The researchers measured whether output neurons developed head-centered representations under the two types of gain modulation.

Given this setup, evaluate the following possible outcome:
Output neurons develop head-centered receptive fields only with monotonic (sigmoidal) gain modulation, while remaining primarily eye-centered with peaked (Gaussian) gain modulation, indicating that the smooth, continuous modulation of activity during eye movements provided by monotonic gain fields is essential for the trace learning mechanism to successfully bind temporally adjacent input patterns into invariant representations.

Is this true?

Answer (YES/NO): NO